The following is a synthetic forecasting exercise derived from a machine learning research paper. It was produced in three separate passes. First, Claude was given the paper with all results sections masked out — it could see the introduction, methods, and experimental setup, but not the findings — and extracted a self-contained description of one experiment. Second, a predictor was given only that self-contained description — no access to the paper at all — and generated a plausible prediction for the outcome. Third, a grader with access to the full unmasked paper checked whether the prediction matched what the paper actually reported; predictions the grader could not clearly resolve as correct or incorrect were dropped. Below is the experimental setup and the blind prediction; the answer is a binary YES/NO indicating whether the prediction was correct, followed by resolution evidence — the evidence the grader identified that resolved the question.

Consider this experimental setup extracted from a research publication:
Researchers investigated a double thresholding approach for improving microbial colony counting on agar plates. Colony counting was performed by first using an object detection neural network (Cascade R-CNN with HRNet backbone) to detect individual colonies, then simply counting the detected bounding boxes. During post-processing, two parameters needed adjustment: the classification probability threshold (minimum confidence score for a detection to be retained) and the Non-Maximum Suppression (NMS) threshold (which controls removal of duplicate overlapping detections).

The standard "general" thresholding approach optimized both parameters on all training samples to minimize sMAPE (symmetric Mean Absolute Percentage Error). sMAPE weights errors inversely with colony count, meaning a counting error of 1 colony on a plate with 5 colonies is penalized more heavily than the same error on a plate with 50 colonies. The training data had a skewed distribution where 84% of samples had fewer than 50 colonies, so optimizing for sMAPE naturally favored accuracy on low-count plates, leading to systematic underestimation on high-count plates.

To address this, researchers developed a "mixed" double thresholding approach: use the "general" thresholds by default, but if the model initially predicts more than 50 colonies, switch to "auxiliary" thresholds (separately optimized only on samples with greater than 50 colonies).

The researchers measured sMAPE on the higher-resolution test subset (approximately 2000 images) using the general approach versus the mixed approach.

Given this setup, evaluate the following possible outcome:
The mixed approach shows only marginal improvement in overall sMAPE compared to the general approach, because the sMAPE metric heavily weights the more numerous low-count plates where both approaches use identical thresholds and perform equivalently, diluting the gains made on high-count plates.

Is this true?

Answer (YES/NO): YES